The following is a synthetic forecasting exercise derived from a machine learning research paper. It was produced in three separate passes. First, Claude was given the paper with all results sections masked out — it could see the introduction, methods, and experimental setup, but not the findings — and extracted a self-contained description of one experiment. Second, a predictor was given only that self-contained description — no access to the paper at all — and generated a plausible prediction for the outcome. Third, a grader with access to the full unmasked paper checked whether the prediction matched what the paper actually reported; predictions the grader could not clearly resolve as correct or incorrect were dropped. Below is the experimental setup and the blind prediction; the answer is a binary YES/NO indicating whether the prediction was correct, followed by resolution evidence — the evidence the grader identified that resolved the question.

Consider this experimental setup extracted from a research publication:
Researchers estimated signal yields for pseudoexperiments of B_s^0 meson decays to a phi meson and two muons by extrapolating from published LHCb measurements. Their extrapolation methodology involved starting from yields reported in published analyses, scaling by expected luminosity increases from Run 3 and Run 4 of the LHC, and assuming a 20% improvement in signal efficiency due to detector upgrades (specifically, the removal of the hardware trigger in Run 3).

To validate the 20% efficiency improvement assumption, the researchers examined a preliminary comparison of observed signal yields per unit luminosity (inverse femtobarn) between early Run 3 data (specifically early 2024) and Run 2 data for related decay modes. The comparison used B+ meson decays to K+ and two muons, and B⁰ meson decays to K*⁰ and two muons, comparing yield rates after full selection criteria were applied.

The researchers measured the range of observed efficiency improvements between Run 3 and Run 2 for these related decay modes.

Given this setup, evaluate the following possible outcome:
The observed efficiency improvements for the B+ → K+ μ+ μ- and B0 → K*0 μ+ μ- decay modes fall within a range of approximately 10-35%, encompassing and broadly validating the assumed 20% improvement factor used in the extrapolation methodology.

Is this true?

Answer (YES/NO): NO